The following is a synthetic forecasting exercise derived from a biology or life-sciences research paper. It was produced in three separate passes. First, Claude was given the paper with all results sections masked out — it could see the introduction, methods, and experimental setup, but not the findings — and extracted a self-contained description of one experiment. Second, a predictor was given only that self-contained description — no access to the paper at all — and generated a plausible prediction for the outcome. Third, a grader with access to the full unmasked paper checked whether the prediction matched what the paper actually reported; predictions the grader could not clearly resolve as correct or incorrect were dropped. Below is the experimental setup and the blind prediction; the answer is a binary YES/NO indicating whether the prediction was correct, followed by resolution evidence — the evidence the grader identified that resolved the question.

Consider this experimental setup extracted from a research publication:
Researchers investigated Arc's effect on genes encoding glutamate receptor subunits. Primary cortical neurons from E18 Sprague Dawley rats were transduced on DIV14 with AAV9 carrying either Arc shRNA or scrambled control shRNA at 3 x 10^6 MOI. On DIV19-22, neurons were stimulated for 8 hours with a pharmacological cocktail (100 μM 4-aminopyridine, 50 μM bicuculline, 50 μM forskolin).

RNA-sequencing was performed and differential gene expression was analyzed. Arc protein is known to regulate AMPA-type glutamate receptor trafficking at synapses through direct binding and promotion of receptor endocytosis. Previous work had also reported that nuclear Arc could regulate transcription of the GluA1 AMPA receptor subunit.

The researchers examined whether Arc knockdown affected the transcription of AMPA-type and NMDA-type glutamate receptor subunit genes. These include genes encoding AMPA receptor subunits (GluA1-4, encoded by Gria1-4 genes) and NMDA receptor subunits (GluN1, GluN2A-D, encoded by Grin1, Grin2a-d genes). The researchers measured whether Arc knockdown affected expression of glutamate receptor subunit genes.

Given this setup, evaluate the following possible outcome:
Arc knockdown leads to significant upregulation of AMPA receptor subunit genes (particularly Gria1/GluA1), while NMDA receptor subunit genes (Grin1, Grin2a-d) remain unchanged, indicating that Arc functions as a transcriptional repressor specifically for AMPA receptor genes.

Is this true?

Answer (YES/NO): NO